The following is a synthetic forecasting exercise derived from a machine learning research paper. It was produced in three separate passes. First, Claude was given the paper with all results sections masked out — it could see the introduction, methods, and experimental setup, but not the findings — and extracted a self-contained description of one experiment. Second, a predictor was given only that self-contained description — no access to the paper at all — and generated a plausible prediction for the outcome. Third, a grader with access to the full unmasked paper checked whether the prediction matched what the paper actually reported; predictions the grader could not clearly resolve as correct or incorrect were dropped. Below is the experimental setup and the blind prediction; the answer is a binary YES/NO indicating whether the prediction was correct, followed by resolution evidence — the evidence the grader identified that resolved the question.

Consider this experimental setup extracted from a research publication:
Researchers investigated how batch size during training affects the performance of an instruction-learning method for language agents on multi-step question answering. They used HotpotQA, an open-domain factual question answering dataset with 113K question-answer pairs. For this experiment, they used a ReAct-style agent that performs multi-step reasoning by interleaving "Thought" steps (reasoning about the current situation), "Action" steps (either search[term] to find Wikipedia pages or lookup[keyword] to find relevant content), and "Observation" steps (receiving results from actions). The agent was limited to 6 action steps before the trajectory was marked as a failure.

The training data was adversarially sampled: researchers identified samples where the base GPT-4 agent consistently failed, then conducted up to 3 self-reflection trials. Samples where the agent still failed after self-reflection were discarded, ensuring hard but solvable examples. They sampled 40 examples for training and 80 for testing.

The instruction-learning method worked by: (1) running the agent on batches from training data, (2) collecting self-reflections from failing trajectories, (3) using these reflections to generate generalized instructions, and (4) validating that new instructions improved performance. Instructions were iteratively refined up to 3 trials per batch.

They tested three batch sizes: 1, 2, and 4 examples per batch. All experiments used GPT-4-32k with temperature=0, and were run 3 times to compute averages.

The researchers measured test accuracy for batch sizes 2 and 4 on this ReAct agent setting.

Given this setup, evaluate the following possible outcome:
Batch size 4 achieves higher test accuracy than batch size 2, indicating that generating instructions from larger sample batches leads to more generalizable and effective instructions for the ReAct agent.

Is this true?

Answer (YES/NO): NO